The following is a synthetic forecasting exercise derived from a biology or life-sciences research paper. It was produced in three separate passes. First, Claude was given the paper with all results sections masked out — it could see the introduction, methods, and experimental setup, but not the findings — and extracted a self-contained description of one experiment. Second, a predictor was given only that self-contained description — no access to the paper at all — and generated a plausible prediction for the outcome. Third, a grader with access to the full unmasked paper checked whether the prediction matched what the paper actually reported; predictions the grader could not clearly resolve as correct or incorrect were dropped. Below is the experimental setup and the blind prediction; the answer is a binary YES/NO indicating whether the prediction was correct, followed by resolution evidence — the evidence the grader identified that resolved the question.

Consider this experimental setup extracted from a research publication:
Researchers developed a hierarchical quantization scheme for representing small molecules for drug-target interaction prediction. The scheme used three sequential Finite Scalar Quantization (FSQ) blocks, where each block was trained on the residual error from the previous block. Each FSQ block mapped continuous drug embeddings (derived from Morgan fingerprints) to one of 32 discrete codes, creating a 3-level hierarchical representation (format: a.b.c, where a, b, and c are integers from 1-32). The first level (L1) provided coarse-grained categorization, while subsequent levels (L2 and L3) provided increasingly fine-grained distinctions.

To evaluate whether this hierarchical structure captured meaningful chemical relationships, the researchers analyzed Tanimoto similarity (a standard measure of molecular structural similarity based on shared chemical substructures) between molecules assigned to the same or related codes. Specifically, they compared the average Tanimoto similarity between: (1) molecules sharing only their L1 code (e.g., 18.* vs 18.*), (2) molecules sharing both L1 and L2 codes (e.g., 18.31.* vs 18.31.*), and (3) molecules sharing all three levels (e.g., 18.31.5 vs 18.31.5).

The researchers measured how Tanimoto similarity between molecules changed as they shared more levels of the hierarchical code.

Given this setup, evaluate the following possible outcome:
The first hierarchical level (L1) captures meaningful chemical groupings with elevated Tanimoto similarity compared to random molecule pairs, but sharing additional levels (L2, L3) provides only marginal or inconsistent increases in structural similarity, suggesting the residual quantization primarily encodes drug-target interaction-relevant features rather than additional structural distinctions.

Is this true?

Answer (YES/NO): NO